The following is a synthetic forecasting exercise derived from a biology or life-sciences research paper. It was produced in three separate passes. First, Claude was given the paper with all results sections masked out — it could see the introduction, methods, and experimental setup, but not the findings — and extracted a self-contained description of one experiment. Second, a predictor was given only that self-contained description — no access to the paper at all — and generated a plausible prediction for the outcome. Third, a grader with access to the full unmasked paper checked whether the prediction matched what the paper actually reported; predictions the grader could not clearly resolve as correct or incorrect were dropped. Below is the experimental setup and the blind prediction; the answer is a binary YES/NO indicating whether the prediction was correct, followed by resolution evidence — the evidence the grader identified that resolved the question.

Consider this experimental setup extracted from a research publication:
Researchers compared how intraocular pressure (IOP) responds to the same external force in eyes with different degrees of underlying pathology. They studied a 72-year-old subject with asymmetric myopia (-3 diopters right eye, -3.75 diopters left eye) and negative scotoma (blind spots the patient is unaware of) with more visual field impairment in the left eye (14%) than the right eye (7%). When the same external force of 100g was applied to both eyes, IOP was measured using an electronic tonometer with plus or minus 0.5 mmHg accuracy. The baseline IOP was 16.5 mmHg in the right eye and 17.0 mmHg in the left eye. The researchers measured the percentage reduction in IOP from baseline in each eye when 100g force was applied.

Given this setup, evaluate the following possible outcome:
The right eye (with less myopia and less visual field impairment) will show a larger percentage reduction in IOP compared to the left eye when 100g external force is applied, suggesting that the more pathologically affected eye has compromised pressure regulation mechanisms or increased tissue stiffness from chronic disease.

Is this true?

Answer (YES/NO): NO